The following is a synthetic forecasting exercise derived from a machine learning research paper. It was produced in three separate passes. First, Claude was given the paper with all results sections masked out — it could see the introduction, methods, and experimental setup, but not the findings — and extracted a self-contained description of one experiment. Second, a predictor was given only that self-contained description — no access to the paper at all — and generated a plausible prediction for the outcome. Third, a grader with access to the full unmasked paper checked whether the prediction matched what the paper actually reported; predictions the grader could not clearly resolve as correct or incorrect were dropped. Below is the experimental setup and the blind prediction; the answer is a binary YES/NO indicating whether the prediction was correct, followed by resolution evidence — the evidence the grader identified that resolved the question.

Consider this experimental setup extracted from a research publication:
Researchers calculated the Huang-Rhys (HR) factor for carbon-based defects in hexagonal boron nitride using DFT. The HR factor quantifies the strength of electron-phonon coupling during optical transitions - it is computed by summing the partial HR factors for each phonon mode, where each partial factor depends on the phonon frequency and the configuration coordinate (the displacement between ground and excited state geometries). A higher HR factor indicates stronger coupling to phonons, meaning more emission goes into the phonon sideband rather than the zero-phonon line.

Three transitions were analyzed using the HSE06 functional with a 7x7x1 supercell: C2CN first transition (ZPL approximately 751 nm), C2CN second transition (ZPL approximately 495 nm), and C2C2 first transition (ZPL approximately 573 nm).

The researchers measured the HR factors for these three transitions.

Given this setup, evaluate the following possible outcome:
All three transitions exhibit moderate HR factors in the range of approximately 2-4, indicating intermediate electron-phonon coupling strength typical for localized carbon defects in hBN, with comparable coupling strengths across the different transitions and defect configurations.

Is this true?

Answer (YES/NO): NO